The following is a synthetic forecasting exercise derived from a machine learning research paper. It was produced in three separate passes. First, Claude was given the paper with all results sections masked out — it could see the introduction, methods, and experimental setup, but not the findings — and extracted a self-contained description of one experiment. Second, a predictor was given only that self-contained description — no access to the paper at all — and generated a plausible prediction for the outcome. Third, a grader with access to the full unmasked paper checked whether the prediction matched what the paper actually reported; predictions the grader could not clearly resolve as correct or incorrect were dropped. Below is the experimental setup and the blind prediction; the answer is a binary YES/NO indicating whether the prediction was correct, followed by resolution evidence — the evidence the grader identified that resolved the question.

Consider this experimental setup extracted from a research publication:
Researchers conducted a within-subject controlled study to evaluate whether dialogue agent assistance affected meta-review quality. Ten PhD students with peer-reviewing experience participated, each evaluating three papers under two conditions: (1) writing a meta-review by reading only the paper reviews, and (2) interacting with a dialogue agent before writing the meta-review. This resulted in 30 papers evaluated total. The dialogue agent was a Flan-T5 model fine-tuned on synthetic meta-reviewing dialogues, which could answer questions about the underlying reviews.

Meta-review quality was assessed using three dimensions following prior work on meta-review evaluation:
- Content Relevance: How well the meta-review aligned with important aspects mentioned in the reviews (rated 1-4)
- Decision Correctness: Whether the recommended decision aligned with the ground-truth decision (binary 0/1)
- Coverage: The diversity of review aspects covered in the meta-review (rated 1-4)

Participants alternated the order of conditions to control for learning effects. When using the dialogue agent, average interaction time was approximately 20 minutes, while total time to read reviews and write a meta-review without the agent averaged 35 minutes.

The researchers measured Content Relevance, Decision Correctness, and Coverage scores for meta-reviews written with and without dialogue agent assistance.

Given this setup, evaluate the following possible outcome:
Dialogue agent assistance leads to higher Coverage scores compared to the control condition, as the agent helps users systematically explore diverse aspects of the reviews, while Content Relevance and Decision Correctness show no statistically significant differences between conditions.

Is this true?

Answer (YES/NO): NO